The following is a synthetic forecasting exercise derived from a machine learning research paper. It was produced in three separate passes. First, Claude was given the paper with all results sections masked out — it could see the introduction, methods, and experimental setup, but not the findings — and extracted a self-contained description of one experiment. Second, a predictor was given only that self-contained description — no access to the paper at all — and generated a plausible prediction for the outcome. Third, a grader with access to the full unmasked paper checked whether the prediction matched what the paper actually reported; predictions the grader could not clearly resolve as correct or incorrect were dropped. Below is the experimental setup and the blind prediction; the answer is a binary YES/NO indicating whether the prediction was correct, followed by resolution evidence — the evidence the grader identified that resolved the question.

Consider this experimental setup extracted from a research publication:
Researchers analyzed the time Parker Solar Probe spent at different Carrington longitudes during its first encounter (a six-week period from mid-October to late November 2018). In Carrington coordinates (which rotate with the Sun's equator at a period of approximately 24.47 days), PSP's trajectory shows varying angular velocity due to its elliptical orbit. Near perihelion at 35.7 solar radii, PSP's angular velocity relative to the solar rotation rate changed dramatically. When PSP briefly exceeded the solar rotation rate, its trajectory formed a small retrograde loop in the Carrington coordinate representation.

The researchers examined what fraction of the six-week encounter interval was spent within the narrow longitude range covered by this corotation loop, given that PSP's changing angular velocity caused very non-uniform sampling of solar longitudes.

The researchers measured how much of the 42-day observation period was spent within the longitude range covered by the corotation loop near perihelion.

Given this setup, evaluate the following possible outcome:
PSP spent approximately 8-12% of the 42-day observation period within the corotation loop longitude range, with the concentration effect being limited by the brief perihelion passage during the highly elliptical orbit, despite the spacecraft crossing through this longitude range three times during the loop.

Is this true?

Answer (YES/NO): NO